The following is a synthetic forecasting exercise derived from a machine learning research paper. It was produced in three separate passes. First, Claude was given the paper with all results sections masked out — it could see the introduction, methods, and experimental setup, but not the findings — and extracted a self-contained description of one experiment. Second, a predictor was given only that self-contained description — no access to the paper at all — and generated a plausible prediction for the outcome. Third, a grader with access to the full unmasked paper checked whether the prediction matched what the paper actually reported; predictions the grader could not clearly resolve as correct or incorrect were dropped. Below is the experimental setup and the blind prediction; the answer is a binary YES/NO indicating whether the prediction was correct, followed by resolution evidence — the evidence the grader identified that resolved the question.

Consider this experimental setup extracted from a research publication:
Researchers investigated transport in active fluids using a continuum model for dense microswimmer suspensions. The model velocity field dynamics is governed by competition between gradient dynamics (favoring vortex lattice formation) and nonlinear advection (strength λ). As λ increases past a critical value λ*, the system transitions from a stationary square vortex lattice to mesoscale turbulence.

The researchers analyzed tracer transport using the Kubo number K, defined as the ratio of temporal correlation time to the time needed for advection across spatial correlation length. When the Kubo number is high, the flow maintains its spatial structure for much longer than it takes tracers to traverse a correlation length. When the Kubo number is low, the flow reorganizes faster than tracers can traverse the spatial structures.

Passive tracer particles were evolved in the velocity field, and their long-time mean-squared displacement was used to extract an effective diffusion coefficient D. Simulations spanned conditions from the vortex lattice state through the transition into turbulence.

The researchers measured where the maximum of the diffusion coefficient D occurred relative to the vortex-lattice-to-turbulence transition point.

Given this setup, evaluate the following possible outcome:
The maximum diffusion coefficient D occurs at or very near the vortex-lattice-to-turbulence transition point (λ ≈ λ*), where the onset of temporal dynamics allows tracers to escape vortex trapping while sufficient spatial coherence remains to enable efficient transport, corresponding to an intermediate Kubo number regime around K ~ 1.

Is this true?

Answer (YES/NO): NO